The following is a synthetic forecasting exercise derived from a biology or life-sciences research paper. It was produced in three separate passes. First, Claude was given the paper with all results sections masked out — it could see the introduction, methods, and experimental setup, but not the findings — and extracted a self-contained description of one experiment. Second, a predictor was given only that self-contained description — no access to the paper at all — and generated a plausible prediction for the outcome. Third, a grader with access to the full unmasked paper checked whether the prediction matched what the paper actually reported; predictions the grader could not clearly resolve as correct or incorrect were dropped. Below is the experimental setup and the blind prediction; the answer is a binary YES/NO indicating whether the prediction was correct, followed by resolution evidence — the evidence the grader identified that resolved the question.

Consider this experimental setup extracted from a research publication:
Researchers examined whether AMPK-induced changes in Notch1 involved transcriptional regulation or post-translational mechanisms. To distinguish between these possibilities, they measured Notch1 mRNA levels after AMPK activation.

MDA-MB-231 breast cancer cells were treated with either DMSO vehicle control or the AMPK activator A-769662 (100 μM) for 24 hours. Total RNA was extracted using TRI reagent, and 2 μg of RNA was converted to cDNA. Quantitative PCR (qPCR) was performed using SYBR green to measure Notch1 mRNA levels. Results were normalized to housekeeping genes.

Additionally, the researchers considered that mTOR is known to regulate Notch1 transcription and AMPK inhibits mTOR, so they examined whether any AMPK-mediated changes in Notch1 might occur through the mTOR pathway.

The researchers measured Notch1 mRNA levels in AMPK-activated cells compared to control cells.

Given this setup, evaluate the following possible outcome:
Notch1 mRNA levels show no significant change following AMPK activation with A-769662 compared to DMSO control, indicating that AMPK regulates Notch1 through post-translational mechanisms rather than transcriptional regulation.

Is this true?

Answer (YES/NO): YES